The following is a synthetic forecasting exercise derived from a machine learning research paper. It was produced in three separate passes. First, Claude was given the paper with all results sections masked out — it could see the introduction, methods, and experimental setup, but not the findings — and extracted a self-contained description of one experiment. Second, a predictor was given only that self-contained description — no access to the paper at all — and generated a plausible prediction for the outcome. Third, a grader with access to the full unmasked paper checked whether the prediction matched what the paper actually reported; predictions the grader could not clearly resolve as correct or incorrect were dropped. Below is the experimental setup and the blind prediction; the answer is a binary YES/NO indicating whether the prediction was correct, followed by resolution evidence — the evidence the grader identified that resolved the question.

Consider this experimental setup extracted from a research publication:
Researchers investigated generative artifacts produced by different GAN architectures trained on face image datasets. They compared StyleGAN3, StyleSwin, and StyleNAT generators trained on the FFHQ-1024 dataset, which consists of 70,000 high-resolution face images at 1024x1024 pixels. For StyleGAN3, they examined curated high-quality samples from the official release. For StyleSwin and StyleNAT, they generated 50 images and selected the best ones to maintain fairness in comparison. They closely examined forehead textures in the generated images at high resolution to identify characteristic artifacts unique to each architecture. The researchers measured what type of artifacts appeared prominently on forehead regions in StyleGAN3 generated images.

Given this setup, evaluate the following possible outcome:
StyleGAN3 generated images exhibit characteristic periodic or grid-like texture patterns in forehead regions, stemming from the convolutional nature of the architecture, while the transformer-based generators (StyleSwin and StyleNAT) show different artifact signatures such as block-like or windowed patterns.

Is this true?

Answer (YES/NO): NO